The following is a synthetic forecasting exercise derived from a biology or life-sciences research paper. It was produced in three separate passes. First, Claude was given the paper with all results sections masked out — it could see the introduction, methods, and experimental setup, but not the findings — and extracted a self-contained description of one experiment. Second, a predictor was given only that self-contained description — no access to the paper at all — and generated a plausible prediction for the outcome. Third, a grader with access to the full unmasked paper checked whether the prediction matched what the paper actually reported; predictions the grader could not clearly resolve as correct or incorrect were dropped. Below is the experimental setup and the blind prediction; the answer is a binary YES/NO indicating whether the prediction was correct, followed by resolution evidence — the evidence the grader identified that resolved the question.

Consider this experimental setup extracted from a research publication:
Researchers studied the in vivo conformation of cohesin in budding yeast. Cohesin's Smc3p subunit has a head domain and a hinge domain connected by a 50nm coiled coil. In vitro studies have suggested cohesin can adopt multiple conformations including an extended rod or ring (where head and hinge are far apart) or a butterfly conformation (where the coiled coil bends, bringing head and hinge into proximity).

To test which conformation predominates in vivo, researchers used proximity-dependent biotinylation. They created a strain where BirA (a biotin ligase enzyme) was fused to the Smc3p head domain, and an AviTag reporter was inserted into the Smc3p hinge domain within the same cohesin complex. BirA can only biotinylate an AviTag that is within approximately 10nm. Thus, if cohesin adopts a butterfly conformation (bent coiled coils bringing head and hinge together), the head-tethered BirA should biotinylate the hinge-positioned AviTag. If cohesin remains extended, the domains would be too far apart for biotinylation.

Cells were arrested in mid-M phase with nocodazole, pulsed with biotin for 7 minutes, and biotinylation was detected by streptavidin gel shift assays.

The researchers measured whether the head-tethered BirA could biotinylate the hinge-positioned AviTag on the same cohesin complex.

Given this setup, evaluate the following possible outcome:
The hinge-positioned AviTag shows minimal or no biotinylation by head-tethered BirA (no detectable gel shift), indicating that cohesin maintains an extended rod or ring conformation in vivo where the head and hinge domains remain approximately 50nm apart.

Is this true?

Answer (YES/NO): NO